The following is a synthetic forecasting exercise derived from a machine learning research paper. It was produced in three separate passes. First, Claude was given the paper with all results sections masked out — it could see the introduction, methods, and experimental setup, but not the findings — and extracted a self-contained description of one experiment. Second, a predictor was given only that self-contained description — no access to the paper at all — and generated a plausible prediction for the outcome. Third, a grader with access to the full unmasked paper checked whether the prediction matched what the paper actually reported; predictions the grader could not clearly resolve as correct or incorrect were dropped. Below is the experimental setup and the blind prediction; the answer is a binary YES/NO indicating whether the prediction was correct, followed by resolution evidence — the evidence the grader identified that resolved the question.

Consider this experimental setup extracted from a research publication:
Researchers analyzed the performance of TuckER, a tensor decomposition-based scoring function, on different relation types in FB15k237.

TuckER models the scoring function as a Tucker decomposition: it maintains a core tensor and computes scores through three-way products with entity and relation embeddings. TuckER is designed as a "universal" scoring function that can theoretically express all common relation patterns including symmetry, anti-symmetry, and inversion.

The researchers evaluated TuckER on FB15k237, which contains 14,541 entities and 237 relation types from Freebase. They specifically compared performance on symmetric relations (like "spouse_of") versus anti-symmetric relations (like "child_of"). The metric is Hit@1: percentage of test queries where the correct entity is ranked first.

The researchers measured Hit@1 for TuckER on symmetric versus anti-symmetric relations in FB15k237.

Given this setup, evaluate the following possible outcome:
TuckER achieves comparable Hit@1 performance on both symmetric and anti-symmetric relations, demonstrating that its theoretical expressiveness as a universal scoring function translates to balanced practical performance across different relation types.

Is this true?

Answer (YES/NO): NO